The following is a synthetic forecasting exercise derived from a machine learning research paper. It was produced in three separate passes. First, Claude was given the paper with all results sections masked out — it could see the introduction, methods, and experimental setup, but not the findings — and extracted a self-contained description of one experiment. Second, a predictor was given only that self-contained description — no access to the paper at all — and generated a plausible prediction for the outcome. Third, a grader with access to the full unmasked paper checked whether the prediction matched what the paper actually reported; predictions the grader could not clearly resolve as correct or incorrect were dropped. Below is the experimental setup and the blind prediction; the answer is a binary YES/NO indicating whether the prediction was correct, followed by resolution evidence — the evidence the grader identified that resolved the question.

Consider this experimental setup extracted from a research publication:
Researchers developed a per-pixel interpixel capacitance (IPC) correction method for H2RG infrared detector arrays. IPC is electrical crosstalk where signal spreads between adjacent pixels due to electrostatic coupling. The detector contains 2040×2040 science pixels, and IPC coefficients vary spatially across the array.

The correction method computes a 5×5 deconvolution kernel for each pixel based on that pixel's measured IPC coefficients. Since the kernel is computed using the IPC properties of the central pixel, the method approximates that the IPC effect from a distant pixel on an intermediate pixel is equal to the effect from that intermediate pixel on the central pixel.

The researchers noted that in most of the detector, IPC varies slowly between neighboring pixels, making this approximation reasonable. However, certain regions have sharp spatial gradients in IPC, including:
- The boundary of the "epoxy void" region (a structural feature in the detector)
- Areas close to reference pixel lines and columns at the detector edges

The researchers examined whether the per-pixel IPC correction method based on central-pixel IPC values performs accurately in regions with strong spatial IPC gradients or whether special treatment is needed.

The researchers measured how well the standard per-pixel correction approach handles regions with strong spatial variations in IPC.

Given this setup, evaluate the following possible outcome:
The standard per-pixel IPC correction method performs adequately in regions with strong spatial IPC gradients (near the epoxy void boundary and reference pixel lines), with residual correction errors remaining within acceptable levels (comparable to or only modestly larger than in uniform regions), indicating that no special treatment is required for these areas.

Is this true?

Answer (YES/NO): NO